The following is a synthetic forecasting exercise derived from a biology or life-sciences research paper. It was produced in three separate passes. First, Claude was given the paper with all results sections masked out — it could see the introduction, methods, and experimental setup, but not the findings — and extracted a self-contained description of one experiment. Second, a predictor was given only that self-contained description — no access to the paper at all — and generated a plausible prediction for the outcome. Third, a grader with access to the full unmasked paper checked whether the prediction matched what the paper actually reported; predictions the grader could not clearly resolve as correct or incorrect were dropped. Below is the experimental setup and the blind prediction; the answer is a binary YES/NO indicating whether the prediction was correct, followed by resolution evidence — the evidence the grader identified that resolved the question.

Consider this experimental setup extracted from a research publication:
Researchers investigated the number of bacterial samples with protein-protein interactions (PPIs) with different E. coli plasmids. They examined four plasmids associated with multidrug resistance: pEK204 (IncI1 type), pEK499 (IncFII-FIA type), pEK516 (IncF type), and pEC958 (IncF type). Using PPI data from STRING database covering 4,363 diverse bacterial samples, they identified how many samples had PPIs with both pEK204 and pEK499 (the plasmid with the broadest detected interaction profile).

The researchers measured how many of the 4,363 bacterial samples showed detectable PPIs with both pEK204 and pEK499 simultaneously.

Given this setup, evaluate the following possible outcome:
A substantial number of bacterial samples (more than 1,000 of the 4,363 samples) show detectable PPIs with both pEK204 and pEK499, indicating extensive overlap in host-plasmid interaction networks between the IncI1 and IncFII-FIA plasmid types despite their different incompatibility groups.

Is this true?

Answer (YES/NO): YES